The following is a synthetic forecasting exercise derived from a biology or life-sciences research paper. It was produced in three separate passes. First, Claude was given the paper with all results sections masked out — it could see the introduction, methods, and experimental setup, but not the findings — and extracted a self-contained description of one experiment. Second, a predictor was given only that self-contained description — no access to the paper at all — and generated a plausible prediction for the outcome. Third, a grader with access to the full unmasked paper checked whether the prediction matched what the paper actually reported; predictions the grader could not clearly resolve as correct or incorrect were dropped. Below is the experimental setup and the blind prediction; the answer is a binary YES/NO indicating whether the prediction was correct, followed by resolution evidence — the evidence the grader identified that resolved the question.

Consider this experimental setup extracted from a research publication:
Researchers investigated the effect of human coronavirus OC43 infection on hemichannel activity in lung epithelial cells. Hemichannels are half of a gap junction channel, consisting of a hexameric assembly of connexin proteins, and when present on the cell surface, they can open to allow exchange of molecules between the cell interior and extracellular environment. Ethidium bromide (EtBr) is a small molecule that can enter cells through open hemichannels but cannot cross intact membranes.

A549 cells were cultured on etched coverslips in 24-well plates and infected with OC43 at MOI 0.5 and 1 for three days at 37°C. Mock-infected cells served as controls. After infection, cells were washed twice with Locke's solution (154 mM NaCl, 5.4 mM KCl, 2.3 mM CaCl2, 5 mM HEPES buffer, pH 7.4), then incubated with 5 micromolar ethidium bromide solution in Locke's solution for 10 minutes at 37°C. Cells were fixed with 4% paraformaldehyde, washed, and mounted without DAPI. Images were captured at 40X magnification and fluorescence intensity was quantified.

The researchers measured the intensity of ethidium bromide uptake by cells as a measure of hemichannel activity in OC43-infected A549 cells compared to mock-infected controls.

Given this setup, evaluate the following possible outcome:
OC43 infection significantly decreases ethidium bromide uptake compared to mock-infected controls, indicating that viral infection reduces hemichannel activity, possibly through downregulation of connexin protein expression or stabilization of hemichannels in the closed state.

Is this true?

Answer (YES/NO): YES